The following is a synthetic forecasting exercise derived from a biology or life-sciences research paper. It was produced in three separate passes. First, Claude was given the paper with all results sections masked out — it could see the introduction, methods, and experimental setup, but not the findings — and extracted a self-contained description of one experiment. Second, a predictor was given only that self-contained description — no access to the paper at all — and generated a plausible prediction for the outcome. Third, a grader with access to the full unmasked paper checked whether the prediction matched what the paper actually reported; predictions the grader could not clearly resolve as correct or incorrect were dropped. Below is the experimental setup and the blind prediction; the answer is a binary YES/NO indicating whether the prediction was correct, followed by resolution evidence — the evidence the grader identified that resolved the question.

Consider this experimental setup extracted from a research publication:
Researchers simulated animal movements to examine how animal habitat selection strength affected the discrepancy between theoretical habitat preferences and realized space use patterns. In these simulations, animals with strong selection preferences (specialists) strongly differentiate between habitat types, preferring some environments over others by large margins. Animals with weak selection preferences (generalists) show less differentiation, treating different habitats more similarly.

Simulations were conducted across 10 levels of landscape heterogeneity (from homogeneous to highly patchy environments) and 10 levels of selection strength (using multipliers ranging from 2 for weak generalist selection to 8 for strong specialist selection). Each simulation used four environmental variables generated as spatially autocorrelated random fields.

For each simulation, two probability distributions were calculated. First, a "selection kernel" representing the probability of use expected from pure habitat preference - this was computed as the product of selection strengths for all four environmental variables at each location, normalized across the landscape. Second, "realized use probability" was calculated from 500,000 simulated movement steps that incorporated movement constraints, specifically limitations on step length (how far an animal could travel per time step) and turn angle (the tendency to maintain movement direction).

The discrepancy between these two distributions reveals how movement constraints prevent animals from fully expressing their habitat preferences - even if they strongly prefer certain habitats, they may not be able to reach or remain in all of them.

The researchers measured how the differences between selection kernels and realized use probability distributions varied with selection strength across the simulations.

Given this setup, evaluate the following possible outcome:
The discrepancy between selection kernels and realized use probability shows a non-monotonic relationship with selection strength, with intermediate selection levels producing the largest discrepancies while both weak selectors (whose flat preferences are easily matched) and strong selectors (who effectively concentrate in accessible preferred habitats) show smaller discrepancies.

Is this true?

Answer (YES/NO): NO